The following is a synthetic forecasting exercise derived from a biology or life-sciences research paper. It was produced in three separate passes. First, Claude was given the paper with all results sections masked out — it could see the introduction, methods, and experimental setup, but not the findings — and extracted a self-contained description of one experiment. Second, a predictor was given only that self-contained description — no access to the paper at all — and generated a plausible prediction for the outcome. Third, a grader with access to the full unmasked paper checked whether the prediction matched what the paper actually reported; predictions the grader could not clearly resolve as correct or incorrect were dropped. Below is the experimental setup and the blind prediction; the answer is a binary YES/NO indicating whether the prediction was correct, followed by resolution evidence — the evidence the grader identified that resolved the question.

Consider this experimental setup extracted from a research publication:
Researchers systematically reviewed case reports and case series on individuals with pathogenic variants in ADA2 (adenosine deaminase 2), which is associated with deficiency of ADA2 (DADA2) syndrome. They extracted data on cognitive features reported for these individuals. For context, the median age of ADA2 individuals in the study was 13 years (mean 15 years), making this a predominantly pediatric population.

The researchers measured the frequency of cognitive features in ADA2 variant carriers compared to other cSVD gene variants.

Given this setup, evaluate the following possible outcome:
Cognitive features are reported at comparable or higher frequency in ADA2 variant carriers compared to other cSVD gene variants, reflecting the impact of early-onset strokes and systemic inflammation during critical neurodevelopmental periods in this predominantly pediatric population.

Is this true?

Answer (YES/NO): NO